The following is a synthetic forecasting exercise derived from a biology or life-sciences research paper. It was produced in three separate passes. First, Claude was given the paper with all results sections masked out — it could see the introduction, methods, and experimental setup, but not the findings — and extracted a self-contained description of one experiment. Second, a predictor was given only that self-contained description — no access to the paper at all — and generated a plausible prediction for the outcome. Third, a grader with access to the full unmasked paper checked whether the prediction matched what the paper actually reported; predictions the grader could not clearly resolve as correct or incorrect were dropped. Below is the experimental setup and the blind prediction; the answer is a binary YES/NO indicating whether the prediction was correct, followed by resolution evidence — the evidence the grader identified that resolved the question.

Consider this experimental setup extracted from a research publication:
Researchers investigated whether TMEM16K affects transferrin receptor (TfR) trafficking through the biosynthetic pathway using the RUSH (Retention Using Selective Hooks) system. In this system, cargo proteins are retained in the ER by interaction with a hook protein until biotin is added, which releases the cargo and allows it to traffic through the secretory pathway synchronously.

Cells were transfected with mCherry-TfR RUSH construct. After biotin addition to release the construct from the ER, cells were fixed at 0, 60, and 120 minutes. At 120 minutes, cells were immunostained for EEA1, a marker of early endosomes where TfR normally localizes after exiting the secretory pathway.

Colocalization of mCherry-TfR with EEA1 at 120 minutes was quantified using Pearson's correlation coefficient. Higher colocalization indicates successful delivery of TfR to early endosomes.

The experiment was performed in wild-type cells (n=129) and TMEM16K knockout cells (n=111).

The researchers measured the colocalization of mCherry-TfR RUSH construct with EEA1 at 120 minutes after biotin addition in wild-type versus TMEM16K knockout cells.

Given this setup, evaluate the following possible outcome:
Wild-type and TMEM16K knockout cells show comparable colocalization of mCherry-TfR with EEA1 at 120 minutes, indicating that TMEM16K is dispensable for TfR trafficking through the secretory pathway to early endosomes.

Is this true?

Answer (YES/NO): YES